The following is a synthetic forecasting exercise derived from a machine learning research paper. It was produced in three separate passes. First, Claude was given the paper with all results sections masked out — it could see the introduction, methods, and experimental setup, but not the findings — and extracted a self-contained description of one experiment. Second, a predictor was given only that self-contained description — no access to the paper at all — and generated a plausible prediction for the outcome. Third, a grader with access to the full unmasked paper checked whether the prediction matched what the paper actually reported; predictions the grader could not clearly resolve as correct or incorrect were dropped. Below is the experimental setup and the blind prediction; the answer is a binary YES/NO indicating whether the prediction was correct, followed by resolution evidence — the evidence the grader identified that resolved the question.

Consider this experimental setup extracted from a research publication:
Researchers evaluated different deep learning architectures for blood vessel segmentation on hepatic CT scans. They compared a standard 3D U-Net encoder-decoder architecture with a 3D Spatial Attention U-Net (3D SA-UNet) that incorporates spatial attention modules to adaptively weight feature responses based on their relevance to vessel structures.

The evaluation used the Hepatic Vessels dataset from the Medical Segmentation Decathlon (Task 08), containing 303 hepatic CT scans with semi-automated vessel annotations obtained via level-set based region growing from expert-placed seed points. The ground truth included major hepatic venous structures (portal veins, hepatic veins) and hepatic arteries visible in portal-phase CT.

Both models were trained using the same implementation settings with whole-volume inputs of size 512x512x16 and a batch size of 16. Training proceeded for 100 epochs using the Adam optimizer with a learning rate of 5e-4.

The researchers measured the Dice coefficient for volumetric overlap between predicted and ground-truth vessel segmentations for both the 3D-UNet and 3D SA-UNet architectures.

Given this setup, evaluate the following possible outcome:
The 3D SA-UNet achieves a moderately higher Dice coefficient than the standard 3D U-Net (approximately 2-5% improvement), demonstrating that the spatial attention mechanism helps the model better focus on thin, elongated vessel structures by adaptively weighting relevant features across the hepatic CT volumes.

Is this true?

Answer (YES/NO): NO